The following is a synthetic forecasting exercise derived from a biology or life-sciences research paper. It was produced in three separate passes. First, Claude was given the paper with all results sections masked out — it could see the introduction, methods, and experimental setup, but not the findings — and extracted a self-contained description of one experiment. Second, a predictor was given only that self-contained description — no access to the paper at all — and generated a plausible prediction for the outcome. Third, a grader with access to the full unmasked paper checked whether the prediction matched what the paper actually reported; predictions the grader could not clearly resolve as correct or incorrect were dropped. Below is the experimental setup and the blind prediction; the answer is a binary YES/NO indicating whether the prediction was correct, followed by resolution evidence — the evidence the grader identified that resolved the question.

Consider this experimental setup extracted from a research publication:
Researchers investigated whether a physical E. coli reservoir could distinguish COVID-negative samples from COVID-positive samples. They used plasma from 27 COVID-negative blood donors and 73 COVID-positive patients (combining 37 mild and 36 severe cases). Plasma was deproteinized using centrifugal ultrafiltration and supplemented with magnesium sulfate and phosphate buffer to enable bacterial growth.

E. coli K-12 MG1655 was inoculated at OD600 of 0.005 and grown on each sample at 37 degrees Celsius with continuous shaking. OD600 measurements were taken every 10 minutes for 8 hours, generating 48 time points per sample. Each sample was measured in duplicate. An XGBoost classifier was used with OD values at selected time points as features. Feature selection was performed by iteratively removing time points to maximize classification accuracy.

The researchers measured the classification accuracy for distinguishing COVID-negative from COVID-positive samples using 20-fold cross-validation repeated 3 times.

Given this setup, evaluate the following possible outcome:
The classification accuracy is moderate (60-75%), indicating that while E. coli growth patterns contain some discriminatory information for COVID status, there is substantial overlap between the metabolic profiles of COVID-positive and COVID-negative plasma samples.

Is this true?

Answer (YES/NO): NO